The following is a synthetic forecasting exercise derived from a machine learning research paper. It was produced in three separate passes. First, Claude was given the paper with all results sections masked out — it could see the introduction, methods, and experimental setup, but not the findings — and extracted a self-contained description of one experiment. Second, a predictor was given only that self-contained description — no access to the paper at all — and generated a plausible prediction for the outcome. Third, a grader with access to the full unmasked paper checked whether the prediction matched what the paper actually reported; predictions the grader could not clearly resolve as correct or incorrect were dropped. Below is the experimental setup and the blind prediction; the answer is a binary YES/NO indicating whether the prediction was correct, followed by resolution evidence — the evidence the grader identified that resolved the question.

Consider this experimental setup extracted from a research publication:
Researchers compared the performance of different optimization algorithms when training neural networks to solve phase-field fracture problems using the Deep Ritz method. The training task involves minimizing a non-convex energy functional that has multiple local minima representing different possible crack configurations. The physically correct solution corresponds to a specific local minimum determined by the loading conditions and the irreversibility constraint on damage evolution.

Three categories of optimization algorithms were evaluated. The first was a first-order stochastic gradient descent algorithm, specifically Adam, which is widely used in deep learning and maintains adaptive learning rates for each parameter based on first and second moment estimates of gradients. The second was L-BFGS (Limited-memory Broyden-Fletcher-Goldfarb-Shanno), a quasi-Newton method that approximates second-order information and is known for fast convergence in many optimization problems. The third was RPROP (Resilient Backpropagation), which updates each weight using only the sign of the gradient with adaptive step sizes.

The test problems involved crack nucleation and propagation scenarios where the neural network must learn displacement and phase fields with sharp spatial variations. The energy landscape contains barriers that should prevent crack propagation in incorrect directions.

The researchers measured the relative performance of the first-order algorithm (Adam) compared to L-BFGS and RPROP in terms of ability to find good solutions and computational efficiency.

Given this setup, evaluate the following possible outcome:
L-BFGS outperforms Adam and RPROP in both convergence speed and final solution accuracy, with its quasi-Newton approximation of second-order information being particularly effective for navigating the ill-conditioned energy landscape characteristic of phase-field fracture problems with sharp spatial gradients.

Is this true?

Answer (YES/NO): NO